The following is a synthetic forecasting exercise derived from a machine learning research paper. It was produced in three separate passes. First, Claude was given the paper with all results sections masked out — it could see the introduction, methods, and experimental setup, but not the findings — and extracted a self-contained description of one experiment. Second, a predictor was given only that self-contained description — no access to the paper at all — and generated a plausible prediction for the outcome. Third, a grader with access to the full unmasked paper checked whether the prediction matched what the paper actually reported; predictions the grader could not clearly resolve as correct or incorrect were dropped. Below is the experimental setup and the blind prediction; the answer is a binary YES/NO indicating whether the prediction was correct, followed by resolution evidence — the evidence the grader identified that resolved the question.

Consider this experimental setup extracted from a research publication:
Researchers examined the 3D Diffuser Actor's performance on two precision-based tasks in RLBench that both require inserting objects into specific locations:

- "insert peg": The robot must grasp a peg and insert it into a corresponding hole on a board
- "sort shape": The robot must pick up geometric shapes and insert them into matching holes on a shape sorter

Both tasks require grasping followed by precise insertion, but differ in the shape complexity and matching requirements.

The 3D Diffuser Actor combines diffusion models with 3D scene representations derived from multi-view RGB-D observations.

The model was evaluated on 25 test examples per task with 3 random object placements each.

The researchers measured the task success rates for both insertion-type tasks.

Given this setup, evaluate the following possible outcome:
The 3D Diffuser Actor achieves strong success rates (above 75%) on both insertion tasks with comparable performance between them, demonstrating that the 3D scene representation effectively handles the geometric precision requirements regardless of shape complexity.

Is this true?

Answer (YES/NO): NO